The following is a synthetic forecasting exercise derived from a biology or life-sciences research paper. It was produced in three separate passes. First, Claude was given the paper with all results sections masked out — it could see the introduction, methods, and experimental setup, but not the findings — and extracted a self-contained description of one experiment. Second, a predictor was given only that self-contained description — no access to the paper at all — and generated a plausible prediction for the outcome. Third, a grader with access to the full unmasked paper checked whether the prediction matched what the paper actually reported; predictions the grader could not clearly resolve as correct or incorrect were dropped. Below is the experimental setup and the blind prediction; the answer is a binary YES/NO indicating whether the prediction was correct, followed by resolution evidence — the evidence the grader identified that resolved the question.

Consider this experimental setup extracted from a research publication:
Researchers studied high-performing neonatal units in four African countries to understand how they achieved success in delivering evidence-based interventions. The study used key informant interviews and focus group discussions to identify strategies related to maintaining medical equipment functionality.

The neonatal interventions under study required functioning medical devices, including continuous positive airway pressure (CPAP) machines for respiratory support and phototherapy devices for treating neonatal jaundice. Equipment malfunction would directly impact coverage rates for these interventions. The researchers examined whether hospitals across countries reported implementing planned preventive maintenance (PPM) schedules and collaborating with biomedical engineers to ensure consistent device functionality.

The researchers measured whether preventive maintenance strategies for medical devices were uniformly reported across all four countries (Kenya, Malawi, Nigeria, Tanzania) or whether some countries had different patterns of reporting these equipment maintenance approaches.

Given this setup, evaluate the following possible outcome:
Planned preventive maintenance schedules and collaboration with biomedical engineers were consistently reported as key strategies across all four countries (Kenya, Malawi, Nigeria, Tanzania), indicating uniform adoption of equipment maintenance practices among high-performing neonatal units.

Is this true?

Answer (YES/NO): NO